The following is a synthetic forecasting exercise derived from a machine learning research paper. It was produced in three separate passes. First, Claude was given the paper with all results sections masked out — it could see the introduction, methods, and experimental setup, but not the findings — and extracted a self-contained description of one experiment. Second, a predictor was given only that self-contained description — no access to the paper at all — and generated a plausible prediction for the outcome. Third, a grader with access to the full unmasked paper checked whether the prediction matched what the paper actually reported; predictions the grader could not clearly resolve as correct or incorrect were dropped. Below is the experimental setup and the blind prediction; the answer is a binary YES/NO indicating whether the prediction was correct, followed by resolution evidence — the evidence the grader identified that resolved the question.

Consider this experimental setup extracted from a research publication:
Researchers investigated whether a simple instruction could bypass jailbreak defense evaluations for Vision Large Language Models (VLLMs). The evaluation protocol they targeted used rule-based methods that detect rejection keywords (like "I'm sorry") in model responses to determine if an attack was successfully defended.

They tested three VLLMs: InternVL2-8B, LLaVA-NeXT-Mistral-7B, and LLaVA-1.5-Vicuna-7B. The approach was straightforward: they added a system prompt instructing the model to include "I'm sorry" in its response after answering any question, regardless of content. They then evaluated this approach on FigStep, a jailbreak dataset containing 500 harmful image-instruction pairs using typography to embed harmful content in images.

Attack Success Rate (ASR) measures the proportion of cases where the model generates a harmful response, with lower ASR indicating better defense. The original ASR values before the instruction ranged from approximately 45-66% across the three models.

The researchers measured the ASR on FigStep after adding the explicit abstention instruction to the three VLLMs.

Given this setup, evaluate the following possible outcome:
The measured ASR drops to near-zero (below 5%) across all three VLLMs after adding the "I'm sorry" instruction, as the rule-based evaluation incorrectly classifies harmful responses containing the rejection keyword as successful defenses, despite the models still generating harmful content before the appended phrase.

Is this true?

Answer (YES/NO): YES